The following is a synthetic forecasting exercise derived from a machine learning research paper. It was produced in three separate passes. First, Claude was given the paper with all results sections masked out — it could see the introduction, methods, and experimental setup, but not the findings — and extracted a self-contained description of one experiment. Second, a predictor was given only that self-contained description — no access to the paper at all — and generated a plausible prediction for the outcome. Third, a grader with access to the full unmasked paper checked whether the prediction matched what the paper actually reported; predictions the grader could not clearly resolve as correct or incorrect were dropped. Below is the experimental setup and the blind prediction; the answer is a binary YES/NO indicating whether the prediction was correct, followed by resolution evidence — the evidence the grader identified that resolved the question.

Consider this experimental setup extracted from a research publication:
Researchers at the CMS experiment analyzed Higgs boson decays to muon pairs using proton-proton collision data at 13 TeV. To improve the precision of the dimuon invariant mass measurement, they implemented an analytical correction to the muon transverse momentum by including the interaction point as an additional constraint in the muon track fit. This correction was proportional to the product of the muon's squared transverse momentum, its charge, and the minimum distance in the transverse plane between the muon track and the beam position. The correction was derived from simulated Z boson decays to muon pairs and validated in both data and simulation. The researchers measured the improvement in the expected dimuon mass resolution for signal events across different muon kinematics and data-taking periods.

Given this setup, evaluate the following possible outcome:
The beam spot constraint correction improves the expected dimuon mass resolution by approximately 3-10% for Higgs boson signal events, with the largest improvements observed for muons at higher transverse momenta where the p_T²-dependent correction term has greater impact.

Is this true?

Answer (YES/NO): NO